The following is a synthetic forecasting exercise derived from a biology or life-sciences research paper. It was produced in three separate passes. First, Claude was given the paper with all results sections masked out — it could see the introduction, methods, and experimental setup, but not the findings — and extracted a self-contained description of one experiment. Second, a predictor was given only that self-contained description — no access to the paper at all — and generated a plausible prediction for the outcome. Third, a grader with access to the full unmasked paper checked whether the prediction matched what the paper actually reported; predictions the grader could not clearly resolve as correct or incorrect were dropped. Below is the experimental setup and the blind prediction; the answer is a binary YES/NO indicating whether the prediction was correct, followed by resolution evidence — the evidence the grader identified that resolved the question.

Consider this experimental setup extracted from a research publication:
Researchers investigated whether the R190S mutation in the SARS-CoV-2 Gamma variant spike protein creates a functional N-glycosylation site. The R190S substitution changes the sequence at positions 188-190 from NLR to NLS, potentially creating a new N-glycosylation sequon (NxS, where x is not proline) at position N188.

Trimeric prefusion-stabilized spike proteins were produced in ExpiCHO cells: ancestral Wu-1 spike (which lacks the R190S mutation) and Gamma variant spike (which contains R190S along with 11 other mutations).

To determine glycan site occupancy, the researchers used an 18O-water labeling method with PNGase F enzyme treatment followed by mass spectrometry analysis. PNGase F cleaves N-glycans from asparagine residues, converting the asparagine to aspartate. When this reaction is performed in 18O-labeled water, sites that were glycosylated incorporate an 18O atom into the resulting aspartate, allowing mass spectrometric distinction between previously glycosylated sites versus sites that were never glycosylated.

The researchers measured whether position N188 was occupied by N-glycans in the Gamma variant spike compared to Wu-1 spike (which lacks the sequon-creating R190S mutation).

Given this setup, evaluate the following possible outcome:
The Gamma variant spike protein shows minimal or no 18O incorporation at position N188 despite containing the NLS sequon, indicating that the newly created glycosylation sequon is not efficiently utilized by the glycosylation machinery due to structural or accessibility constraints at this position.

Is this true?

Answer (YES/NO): NO